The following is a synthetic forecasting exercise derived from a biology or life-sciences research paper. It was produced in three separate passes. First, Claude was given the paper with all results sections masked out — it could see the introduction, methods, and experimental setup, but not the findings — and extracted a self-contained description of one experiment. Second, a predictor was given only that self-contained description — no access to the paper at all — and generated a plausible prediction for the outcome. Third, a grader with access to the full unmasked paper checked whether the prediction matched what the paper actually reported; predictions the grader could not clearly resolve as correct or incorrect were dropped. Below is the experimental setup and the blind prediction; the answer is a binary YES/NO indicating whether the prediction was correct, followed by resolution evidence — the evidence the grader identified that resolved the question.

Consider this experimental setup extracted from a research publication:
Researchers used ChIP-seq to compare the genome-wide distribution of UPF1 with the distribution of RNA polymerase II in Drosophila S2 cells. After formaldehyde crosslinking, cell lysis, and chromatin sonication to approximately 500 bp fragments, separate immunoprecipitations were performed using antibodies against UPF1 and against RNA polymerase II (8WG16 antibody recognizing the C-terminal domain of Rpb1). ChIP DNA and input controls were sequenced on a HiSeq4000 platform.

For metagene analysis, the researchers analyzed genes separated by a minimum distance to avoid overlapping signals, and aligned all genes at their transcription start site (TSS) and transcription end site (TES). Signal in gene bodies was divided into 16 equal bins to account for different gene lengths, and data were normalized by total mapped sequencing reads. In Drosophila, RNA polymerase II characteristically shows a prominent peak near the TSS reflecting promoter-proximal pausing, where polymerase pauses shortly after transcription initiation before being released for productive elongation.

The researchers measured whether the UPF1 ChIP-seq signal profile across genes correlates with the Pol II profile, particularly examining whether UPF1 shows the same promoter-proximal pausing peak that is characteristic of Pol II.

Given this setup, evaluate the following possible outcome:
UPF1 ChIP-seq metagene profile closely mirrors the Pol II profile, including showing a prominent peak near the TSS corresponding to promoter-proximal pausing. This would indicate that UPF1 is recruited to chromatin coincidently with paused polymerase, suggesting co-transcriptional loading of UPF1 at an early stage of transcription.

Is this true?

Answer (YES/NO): NO